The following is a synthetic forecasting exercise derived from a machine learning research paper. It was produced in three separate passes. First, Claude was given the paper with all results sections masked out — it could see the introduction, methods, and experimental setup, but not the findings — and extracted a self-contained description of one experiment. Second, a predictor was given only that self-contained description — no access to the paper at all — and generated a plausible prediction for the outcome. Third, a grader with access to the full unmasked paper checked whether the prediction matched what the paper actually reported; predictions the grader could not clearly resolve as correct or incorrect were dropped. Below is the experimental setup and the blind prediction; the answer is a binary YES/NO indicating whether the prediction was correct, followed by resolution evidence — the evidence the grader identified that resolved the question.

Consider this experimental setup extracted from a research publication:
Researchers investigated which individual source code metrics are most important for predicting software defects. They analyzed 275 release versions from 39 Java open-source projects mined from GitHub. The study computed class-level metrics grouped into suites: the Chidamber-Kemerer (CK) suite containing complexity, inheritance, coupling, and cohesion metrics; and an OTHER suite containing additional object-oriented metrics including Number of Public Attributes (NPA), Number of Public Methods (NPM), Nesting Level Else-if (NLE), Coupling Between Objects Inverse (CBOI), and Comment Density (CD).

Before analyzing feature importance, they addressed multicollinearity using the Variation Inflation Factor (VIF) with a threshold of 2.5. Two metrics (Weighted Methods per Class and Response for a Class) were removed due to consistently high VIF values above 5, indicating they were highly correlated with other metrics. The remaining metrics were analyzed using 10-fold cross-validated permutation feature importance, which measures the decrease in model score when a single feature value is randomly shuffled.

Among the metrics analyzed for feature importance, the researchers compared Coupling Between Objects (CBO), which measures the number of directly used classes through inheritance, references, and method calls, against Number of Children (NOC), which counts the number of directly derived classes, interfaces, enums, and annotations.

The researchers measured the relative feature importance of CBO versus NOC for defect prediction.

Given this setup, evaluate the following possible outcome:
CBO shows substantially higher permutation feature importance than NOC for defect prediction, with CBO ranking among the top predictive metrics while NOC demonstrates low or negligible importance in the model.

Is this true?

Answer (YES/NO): NO